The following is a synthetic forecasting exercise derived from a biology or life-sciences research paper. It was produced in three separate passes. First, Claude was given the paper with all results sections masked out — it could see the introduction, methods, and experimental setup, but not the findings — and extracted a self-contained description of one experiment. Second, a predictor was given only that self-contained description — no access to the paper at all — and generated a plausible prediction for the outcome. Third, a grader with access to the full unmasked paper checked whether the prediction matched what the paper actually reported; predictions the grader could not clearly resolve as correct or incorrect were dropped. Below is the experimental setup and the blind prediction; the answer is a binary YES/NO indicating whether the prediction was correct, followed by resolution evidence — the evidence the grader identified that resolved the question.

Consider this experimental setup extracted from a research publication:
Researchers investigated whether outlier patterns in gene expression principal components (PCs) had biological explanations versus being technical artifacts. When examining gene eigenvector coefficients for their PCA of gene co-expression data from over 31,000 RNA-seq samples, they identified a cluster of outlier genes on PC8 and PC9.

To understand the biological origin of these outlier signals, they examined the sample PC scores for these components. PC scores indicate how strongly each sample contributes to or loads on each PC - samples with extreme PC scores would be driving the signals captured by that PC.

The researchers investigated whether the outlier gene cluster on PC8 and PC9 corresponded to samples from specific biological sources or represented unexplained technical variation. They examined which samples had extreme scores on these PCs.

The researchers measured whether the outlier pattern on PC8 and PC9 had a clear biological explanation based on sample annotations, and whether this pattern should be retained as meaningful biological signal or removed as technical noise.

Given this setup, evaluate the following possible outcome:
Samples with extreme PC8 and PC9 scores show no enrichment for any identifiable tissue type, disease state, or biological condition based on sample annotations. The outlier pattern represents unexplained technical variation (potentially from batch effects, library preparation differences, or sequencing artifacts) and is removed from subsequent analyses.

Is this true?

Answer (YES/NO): NO